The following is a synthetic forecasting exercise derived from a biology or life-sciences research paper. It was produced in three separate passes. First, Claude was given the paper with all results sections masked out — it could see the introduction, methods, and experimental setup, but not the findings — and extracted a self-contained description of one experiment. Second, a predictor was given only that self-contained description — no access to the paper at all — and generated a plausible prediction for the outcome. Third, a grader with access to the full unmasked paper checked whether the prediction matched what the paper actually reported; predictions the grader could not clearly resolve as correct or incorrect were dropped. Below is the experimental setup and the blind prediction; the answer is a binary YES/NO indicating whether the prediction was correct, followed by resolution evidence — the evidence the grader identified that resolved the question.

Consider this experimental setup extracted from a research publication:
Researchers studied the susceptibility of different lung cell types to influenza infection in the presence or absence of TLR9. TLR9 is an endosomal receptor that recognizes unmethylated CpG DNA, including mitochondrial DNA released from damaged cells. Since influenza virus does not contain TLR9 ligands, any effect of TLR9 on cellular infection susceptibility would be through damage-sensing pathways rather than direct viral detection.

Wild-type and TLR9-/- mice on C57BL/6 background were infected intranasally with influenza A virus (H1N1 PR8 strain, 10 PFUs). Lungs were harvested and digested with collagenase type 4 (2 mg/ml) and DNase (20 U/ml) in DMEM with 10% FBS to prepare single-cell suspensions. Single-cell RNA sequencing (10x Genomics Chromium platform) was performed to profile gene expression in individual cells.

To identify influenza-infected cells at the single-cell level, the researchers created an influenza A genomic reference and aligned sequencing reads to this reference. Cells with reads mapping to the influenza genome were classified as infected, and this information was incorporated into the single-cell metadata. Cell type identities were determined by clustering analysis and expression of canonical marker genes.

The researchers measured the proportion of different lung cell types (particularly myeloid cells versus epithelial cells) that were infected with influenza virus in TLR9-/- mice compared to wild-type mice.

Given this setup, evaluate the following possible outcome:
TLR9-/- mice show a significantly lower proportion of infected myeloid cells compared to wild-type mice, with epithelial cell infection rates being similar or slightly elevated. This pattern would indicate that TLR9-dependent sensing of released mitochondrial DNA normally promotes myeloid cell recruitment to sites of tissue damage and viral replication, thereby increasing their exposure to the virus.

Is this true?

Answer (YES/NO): NO